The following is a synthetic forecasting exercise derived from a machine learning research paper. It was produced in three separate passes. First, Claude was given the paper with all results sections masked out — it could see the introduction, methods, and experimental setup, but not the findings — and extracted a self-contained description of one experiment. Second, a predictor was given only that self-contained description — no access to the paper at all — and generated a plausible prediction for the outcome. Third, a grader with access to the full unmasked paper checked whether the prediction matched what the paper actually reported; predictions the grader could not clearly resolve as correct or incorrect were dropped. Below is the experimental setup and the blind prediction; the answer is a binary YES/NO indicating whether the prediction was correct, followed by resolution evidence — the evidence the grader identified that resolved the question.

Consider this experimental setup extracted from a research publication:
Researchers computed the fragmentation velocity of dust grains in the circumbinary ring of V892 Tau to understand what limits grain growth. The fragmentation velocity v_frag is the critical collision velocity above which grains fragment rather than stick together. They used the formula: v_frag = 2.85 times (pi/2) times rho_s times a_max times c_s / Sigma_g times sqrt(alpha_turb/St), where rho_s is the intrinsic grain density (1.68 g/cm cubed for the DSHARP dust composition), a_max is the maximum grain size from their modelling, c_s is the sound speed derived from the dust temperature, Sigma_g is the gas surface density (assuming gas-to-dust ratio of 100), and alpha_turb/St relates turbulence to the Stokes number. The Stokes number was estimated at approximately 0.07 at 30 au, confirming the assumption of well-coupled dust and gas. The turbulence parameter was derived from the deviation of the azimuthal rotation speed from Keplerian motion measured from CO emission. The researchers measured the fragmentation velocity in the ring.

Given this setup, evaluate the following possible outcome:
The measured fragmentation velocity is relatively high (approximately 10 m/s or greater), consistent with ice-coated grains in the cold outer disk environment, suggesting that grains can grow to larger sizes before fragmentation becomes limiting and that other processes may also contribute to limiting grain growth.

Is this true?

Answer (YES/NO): NO